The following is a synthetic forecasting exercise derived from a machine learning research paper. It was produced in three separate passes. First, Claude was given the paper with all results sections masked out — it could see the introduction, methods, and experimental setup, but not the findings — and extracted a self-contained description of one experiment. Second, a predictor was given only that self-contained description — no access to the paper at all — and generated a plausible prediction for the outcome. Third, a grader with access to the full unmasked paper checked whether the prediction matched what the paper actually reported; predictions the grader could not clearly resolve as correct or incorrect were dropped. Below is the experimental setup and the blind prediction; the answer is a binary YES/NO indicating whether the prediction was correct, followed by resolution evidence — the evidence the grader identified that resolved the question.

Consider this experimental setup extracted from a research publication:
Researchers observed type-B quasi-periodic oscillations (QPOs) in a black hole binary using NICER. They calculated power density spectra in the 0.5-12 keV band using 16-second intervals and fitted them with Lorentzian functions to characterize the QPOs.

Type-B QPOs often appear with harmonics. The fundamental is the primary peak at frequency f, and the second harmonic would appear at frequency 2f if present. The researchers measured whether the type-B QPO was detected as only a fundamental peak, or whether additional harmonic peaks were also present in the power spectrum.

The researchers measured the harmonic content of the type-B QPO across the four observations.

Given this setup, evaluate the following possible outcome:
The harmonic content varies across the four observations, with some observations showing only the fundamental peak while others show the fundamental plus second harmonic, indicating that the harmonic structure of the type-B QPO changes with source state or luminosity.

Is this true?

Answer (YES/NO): NO